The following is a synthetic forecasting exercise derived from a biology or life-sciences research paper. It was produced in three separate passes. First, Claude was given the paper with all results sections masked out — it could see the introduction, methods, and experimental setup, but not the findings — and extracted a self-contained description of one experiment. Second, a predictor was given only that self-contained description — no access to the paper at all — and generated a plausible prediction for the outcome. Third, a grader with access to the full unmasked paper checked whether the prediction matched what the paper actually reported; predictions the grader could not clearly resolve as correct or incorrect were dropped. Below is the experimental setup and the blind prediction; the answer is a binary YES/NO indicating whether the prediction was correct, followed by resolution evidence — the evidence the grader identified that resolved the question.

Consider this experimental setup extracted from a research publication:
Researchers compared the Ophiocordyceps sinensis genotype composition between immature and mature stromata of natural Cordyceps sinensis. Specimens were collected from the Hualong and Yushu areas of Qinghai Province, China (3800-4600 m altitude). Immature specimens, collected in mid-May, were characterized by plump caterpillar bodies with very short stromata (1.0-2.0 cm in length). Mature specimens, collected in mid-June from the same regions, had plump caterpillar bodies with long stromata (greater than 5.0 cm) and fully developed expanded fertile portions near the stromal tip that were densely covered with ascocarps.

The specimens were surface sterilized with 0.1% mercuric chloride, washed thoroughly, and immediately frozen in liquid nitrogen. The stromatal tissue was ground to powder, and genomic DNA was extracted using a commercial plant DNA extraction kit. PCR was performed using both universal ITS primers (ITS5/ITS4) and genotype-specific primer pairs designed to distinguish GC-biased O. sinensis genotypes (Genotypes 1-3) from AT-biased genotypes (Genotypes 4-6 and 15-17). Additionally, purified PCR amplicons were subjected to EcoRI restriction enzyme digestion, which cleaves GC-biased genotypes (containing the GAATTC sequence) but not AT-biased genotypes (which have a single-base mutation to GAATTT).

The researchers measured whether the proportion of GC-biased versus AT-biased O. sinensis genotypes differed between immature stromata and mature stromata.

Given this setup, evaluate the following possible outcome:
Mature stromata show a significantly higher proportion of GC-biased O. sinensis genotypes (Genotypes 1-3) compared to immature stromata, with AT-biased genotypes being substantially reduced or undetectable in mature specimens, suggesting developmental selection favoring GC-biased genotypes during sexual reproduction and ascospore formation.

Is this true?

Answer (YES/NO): NO